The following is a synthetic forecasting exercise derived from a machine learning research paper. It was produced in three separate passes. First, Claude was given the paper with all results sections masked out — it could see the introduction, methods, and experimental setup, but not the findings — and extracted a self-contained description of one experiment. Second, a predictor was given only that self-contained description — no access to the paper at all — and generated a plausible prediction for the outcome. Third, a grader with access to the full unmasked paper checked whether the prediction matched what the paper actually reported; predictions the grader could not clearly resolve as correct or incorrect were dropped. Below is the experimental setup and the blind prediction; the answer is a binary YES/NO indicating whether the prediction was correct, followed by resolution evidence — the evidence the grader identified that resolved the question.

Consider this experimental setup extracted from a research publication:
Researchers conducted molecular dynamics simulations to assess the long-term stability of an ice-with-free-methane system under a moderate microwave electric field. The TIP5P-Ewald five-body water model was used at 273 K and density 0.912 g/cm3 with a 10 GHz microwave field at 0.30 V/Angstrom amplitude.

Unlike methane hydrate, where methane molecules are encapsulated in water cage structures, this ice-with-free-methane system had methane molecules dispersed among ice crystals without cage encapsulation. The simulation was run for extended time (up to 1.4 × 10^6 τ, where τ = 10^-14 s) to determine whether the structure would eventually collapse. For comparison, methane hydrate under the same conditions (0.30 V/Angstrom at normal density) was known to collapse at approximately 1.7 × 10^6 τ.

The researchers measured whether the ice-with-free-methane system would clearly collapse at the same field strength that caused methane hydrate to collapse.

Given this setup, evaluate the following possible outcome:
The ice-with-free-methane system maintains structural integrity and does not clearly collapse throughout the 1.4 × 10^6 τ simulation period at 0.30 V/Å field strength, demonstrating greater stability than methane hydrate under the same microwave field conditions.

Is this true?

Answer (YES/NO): YES